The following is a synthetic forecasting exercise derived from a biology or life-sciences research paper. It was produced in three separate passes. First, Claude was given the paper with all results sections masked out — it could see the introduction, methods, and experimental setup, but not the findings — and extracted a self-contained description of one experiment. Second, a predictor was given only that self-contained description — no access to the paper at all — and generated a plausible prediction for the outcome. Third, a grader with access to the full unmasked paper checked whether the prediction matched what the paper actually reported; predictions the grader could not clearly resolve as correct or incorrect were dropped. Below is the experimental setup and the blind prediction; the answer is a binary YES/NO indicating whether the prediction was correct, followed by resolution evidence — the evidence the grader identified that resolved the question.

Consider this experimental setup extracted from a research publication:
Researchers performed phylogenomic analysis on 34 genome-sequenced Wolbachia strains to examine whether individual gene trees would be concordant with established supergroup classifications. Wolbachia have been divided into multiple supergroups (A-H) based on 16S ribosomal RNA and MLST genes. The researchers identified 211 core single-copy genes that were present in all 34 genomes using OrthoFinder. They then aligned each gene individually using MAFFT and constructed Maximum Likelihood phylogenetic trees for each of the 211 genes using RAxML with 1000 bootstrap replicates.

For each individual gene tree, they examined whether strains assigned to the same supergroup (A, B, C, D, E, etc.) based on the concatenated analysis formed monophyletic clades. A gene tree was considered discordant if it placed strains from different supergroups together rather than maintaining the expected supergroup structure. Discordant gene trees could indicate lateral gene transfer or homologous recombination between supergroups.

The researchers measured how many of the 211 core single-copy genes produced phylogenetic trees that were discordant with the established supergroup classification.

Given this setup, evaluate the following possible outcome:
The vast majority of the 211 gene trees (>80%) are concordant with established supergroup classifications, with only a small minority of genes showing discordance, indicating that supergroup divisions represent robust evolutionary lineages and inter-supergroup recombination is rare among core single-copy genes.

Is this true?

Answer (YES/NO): YES